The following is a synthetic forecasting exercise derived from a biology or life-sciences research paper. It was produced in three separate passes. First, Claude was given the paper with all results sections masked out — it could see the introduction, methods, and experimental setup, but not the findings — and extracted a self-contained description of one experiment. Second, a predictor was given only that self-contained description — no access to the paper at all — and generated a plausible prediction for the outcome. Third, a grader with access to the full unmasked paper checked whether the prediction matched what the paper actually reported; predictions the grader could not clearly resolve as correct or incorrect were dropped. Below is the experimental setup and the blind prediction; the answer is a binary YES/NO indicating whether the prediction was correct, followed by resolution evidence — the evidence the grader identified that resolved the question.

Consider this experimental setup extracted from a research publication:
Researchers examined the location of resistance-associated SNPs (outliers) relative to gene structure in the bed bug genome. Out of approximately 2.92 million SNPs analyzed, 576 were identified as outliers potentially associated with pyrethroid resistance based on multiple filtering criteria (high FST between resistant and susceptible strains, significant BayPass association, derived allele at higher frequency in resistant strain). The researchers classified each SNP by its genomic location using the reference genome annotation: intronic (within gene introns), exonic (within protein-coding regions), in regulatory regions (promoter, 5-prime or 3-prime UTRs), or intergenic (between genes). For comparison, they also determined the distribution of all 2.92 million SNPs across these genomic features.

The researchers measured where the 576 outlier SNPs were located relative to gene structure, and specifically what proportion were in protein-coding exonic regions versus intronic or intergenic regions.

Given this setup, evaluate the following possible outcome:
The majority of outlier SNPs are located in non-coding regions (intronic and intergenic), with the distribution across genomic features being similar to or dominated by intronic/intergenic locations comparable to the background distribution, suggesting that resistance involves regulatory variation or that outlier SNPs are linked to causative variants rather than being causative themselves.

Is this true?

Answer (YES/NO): YES